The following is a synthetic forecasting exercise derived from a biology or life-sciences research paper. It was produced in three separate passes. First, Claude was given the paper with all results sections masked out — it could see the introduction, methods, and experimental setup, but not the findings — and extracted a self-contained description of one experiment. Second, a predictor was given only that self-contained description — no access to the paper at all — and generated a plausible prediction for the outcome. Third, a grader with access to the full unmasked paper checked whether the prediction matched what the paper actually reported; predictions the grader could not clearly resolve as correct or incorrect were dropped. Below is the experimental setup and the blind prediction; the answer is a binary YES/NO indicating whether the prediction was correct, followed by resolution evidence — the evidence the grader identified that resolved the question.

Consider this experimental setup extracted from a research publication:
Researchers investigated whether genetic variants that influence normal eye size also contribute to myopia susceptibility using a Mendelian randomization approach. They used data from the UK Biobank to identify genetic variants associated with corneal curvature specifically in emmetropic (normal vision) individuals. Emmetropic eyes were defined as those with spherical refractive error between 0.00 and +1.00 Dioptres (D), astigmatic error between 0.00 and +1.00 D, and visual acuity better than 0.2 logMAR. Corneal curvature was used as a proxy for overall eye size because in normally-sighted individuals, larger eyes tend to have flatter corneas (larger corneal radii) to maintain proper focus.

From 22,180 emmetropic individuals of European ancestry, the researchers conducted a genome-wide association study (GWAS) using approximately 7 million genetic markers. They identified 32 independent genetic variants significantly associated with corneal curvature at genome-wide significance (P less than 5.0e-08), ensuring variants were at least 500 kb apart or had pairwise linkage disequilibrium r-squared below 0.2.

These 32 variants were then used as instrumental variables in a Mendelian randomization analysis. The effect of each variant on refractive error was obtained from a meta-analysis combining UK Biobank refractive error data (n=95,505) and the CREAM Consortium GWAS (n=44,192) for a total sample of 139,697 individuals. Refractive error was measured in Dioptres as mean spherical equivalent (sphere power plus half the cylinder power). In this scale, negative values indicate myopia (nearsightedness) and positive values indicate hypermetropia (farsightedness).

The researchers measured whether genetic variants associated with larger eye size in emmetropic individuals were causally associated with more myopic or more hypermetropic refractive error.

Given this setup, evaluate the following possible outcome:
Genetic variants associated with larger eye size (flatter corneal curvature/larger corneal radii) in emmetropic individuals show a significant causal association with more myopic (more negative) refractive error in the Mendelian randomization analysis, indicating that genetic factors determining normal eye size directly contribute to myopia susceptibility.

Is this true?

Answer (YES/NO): NO